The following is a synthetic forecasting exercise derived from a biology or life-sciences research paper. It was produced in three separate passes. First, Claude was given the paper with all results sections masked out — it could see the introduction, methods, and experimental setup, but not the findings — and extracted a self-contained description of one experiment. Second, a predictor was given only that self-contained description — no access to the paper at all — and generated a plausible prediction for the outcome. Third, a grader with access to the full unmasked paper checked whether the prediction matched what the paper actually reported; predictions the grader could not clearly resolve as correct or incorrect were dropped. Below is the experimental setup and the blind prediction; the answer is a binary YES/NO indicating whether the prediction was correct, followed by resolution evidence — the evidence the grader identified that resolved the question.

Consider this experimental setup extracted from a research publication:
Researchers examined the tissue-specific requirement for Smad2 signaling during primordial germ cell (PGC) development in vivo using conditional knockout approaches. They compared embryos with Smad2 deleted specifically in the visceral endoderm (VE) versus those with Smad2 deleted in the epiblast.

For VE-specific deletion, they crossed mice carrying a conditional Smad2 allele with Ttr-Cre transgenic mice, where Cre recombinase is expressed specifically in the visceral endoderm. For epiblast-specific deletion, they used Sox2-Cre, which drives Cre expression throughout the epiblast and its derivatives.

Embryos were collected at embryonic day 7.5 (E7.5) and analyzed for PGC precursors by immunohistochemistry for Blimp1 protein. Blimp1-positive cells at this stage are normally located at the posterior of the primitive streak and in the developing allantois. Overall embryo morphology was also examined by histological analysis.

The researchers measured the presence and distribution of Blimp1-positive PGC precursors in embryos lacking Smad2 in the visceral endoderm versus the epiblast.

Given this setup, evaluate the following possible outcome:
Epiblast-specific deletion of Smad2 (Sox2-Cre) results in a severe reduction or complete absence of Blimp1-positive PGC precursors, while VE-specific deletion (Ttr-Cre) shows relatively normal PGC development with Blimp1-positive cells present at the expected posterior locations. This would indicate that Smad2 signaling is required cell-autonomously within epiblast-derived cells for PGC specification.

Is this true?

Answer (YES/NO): NO